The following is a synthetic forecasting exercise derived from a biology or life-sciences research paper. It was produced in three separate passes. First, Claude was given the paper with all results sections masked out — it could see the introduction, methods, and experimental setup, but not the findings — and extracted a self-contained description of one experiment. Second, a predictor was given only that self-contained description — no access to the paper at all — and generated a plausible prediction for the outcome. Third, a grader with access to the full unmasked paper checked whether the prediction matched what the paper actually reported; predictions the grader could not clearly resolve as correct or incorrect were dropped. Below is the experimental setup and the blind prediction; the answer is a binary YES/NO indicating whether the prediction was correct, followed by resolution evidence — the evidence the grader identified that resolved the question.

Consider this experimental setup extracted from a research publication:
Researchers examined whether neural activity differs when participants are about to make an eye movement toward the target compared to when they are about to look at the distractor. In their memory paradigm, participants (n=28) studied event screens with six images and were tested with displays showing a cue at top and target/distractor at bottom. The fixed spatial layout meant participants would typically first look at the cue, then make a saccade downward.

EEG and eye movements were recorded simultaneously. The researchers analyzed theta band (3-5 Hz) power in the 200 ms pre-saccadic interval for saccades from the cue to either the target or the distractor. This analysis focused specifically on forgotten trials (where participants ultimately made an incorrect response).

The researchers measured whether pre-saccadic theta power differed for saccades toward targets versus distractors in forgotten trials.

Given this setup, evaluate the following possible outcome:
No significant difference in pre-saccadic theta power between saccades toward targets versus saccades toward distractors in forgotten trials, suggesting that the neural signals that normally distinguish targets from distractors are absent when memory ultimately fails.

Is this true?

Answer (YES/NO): YES